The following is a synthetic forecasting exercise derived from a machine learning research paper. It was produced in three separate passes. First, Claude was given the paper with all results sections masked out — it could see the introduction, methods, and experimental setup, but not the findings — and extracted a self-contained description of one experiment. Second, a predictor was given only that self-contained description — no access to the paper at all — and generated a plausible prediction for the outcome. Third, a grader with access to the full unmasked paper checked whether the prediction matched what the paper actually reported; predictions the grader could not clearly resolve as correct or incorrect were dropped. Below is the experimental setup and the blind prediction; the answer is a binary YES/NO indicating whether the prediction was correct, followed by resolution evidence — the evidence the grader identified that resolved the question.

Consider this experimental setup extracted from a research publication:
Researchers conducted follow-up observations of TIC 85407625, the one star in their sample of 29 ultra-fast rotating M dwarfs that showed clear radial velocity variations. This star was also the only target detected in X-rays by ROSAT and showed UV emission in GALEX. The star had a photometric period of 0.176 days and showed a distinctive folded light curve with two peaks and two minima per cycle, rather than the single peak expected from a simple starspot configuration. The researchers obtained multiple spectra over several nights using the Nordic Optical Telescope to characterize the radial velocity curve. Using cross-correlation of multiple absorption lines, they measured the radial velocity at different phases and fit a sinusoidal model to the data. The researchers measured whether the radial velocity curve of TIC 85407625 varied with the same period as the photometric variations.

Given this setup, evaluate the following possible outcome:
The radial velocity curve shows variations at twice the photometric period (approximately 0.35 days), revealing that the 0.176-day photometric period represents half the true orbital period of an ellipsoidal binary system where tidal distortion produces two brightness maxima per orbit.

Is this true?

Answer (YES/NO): NO